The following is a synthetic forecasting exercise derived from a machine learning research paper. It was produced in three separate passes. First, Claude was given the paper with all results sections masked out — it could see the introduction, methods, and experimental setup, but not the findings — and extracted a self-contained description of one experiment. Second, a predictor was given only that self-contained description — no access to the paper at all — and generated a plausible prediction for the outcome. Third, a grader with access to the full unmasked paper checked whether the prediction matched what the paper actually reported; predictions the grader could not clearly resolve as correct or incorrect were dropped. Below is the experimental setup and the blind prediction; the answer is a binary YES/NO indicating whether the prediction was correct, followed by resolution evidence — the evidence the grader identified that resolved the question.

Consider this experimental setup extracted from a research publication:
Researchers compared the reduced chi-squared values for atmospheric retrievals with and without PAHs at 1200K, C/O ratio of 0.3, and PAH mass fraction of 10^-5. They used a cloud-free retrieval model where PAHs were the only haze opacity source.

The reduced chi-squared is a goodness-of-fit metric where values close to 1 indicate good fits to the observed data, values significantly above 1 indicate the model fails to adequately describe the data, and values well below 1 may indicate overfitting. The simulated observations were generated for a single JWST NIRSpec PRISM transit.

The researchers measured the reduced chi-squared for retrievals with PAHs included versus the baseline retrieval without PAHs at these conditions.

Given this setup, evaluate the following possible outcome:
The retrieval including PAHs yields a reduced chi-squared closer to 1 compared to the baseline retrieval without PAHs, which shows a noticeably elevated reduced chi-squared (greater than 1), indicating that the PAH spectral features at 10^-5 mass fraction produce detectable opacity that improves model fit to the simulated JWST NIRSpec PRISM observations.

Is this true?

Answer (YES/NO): YES